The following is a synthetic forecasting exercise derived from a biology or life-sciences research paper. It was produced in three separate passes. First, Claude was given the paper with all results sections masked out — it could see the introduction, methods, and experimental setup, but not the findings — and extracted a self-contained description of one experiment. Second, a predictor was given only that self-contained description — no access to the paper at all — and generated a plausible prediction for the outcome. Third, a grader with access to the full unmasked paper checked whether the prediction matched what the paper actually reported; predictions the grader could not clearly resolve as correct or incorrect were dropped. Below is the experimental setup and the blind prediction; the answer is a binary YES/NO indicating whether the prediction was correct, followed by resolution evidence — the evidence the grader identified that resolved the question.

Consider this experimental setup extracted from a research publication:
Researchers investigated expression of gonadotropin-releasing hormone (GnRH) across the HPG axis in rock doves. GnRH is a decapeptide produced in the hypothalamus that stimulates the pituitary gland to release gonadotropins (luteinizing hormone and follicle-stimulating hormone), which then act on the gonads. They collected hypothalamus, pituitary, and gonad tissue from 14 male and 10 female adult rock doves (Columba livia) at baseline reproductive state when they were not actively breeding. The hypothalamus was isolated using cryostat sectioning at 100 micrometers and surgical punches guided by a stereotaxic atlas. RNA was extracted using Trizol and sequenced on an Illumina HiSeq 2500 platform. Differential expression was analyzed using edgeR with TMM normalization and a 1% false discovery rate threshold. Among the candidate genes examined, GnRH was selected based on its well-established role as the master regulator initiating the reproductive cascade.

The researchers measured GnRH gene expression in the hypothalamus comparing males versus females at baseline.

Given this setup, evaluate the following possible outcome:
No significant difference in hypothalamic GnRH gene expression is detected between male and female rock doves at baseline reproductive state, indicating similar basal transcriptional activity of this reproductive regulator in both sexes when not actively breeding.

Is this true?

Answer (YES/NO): YES